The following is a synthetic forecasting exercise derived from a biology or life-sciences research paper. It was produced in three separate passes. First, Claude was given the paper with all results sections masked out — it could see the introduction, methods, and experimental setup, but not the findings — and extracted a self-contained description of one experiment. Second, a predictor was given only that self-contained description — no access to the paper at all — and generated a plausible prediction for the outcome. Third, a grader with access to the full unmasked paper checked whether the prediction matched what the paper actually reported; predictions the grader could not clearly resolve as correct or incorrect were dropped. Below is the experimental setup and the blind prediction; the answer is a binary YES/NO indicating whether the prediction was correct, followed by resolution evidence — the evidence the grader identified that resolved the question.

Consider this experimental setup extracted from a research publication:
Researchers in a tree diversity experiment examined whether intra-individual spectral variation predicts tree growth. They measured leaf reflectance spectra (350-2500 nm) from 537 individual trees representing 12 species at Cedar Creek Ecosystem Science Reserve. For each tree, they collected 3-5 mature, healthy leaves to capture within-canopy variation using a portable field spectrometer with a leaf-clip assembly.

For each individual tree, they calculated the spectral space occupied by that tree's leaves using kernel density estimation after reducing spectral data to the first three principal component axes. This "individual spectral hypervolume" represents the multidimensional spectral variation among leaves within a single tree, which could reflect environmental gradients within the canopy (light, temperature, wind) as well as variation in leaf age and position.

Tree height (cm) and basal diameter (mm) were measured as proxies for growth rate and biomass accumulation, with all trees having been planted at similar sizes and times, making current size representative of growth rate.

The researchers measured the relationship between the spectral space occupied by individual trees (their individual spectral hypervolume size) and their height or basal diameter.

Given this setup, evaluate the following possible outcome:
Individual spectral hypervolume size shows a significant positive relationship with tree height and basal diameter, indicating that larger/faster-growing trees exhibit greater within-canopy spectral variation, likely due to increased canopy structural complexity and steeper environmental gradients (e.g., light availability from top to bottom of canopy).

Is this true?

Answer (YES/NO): YES